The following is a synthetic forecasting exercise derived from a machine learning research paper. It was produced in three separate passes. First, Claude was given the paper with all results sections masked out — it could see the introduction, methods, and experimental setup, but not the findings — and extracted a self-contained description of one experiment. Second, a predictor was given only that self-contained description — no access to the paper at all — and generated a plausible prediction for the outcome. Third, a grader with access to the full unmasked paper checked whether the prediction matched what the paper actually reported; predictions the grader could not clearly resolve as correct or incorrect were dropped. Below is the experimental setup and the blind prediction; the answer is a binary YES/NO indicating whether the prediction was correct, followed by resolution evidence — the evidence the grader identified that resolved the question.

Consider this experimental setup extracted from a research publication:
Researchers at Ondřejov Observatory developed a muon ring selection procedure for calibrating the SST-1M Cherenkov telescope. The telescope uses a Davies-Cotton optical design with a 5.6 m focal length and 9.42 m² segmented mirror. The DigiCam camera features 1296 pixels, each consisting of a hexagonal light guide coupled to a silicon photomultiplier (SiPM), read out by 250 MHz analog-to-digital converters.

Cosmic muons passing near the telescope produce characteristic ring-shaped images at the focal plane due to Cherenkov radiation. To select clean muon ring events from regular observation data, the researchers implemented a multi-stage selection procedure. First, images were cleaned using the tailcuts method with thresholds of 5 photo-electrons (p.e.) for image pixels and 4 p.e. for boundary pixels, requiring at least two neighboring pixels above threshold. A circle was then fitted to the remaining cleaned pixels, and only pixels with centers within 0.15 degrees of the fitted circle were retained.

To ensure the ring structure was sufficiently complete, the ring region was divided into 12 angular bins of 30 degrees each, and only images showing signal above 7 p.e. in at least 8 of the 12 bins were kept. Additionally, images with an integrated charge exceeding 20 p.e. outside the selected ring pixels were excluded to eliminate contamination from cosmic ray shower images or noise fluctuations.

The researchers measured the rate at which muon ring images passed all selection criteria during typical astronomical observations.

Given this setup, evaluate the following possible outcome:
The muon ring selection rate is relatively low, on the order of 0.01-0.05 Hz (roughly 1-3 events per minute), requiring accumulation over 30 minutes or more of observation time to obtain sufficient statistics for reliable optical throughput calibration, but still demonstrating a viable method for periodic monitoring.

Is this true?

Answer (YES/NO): NO